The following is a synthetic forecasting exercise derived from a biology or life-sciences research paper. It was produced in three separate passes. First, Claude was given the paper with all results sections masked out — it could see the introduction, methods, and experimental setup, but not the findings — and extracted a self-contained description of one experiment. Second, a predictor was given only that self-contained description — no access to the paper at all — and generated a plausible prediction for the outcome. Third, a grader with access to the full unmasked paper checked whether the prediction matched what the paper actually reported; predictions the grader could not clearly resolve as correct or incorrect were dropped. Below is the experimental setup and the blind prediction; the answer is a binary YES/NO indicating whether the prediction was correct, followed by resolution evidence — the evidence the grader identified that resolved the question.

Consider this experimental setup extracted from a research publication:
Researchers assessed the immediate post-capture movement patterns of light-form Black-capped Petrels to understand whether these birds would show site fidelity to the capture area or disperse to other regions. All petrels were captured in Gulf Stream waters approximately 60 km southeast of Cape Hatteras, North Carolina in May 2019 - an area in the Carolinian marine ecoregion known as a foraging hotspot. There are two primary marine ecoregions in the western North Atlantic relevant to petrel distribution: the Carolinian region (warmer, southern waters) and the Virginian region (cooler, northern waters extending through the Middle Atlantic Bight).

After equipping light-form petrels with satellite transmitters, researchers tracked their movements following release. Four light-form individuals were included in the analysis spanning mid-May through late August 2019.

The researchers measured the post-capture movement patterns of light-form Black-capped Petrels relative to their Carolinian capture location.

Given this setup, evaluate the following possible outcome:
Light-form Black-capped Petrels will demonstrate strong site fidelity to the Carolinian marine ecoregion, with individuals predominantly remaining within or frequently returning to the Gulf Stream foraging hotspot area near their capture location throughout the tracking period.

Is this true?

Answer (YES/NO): NO